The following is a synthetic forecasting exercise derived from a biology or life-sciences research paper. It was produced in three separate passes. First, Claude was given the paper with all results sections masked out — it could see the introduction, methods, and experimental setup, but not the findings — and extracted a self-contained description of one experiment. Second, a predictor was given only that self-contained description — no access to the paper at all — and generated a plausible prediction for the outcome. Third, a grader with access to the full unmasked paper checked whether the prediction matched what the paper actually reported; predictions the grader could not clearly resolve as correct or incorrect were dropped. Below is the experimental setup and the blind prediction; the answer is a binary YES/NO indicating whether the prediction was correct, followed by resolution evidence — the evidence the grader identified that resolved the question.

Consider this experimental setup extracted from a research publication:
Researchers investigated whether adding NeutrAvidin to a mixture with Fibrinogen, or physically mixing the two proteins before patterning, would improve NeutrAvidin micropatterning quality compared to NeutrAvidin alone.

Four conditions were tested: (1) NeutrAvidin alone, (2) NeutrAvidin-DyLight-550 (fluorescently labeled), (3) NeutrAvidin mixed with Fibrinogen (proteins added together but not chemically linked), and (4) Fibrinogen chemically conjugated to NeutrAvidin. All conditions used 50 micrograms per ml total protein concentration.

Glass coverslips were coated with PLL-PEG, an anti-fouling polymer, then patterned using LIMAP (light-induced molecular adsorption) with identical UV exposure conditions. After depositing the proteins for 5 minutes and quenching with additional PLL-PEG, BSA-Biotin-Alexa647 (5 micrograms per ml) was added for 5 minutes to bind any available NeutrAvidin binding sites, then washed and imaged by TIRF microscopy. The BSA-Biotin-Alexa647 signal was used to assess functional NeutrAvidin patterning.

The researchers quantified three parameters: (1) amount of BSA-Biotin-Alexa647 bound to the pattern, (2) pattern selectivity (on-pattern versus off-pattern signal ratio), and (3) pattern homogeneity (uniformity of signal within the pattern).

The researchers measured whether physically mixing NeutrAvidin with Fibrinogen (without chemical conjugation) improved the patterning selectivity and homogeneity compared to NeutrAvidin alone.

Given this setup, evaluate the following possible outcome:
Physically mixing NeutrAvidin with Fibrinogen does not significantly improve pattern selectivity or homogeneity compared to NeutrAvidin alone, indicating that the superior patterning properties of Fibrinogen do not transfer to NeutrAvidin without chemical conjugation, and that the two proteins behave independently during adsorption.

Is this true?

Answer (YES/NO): YES